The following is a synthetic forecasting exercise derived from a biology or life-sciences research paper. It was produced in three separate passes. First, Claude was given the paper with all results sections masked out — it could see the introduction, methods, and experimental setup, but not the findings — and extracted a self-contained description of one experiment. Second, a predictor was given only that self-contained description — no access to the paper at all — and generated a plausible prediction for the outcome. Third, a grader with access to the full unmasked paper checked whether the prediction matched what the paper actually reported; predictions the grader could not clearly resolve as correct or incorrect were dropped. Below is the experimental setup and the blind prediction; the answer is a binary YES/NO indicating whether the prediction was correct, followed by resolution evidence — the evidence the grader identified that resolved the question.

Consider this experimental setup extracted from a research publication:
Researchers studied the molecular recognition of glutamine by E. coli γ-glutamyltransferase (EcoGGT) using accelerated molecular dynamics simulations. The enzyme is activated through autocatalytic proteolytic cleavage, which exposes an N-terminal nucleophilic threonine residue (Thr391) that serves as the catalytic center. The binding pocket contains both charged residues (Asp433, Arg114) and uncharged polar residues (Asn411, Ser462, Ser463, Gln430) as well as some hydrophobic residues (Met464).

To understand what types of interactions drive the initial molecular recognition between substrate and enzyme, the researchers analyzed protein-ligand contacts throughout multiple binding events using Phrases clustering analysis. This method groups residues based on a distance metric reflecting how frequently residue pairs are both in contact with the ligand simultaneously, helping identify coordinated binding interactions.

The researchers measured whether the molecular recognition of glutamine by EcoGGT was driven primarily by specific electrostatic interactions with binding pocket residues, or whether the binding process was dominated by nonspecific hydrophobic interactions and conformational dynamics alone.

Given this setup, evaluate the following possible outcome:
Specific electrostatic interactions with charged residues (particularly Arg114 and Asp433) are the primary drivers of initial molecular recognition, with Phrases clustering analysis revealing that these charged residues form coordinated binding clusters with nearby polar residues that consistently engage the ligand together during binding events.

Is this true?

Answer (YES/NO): YES